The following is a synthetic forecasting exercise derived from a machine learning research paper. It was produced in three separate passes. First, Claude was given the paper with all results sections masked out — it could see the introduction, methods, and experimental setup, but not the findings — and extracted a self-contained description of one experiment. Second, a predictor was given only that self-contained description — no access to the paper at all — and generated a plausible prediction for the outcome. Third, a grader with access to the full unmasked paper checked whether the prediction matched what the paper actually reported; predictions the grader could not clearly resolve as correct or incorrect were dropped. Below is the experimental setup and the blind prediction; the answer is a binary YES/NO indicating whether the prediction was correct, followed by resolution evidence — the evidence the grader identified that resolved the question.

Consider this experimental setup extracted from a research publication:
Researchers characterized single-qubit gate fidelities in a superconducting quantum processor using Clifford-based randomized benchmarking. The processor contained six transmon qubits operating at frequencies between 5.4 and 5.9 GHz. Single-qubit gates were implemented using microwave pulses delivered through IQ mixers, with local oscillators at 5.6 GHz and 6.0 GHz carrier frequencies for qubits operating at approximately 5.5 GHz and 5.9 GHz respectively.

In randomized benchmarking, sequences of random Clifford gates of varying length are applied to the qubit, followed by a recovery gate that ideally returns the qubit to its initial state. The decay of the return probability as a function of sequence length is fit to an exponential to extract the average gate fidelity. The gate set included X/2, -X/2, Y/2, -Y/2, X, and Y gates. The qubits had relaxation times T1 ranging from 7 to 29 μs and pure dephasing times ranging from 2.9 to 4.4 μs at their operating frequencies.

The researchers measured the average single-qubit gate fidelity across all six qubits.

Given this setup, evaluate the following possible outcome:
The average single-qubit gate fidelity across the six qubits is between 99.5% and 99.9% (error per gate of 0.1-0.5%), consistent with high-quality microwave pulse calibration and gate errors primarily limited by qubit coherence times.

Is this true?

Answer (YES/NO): YES